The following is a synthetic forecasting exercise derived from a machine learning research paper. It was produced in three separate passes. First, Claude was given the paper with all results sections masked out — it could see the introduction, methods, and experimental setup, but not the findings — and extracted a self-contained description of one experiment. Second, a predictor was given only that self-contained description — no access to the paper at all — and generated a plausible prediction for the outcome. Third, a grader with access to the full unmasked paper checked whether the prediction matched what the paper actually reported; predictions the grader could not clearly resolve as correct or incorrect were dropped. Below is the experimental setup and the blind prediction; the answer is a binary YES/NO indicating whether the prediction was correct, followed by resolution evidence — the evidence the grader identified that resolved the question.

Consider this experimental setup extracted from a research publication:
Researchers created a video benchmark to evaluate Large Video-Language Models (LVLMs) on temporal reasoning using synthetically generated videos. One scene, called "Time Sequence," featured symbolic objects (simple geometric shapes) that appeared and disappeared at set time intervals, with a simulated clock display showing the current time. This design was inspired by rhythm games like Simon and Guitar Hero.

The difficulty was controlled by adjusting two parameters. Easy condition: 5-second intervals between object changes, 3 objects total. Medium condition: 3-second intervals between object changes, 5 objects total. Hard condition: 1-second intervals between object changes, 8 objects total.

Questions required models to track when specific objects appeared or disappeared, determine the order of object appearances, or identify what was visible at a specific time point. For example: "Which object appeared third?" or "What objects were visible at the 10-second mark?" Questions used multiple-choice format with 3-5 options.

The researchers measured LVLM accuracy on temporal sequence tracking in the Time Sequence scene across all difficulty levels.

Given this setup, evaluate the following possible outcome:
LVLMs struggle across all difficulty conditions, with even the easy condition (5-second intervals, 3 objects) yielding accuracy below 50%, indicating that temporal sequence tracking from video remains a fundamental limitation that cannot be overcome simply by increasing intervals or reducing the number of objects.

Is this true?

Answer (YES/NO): NO